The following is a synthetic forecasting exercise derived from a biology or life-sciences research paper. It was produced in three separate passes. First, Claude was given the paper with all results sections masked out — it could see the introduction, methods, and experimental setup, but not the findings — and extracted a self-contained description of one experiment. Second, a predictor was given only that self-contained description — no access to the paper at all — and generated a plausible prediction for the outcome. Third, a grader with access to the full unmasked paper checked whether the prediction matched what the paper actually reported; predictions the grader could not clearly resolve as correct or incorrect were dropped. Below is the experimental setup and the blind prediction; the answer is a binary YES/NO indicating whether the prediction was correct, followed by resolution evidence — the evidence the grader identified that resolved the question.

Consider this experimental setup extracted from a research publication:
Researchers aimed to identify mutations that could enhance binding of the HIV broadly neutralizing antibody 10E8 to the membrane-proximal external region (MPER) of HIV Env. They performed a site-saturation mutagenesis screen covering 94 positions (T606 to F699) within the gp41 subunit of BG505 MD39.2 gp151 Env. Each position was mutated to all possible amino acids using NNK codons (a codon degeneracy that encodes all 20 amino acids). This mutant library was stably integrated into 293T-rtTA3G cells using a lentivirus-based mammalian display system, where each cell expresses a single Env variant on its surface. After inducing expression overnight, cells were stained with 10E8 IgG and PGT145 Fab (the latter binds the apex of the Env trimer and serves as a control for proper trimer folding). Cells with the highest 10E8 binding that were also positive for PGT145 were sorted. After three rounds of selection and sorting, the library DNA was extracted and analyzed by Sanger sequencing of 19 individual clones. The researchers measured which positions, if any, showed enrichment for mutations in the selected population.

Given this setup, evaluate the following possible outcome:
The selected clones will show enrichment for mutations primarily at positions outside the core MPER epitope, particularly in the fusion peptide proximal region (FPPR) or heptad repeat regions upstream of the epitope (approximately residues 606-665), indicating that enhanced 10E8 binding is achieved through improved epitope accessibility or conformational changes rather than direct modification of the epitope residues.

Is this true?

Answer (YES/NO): NO